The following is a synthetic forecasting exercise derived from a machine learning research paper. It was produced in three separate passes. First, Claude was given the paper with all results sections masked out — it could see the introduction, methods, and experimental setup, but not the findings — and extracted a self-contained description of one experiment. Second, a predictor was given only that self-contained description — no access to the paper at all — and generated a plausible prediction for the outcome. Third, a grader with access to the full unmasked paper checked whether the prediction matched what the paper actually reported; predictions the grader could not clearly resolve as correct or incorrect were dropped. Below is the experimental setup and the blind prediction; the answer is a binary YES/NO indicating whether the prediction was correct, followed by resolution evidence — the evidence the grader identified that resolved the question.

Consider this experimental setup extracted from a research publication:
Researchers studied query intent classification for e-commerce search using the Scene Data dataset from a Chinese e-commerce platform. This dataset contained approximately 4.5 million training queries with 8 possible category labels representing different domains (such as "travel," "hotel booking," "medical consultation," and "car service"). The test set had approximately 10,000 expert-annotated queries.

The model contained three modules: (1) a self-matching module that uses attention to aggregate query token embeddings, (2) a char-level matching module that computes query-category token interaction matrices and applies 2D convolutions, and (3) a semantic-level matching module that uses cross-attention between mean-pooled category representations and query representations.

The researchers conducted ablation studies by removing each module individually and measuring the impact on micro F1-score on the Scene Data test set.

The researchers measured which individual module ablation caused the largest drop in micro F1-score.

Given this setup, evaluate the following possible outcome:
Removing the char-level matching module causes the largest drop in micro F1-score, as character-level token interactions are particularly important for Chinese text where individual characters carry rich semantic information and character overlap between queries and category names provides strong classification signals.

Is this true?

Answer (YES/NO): YES